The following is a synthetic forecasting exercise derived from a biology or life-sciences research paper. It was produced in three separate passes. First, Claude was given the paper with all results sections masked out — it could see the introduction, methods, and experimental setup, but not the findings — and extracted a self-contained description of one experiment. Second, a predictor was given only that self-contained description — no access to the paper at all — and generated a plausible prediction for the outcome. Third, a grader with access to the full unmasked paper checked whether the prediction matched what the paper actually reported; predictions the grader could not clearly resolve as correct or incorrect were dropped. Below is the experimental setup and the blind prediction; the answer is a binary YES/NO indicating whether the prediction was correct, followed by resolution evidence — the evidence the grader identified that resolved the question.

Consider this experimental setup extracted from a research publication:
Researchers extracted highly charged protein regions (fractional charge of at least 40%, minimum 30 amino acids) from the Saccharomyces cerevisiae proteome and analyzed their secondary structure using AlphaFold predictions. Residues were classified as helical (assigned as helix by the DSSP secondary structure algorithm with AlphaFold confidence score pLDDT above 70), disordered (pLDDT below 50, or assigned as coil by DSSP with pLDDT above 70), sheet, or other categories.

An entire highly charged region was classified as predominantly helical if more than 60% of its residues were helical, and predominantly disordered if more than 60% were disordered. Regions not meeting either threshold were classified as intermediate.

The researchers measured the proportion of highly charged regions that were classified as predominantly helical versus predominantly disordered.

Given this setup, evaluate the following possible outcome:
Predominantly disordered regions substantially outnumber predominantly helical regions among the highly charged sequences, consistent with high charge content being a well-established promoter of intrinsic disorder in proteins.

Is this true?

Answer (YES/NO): NO